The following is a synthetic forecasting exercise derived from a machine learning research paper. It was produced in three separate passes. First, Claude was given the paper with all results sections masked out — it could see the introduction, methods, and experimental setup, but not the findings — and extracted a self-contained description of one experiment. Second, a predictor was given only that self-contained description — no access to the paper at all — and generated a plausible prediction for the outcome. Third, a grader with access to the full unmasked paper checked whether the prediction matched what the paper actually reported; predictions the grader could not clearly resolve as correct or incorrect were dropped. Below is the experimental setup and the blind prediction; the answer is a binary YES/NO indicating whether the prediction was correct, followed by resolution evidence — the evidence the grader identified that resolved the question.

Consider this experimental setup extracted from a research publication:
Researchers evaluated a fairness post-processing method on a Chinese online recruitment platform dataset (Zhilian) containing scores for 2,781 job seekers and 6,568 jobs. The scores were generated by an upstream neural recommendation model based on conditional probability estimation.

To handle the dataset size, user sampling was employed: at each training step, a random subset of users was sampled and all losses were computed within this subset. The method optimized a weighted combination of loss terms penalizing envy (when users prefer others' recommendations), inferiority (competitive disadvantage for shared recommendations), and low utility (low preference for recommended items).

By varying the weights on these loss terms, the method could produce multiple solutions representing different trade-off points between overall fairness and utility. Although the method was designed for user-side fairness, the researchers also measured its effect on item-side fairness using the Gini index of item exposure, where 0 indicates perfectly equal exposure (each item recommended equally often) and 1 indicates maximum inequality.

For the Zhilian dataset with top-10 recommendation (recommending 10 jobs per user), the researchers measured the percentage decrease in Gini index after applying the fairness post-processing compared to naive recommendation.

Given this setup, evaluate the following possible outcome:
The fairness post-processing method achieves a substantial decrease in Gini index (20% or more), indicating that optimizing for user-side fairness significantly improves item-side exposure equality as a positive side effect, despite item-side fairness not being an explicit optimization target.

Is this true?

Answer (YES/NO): YES